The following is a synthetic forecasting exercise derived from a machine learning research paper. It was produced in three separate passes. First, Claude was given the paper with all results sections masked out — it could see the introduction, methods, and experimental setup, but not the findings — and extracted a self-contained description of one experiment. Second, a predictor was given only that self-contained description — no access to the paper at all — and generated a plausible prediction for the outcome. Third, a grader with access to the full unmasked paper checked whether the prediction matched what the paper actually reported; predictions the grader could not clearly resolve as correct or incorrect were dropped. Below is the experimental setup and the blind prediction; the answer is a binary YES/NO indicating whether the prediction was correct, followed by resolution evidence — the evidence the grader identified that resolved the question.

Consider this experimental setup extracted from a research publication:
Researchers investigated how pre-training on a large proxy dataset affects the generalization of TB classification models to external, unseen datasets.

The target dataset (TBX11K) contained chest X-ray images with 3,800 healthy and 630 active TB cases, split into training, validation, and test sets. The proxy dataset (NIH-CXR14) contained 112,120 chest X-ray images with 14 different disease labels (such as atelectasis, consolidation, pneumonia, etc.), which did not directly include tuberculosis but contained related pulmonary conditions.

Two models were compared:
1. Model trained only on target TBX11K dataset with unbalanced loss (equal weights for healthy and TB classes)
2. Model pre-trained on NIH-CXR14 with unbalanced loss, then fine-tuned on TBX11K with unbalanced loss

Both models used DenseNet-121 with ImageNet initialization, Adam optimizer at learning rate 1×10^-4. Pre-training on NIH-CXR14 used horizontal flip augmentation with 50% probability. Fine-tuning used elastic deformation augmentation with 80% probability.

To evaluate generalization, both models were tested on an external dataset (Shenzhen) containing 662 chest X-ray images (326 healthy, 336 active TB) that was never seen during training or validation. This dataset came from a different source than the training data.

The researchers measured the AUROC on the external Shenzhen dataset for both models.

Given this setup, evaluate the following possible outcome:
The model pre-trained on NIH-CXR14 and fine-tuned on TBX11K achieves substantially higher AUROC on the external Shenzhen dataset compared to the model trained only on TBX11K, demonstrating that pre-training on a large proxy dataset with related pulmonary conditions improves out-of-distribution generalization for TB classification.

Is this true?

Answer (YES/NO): YES